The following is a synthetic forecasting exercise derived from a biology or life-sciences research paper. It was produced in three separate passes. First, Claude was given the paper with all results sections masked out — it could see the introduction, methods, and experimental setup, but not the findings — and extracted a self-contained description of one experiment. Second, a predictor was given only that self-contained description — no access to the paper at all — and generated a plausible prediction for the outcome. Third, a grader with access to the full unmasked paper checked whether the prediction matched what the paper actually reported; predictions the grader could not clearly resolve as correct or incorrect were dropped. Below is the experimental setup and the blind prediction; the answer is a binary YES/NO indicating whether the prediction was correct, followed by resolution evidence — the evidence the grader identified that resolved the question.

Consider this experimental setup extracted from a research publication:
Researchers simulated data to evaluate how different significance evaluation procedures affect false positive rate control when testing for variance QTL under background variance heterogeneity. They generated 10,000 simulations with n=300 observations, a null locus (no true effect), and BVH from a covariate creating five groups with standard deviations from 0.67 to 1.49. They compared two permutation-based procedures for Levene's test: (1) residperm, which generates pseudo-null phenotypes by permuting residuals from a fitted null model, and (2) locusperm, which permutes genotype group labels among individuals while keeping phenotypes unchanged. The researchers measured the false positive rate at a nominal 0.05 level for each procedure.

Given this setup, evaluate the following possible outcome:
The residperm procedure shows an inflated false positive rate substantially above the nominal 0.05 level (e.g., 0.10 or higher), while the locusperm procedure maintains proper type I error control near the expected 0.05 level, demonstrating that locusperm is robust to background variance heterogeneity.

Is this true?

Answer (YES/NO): NO